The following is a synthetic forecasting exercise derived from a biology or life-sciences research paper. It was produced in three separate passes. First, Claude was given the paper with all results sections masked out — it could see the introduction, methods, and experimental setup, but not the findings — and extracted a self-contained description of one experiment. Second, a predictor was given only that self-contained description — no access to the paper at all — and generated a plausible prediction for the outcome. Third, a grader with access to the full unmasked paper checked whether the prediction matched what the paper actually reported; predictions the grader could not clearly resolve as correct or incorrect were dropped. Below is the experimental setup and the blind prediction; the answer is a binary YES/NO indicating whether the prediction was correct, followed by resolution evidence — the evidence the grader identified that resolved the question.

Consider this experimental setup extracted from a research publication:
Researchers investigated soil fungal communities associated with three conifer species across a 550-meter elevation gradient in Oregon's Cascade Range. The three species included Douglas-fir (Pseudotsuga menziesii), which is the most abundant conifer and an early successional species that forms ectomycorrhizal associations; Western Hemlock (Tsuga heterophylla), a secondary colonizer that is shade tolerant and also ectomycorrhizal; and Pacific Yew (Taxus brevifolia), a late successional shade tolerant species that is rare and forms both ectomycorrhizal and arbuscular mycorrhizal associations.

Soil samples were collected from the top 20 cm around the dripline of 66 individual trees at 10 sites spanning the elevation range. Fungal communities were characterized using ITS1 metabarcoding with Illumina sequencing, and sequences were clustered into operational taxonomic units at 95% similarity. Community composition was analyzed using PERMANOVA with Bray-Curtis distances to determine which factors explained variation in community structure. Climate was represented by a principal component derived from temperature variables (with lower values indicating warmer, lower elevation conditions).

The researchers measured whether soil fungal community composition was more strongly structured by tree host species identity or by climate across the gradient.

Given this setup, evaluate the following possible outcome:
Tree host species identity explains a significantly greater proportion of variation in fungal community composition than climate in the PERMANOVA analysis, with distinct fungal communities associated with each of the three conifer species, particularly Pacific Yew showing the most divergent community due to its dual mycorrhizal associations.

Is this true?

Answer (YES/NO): NO